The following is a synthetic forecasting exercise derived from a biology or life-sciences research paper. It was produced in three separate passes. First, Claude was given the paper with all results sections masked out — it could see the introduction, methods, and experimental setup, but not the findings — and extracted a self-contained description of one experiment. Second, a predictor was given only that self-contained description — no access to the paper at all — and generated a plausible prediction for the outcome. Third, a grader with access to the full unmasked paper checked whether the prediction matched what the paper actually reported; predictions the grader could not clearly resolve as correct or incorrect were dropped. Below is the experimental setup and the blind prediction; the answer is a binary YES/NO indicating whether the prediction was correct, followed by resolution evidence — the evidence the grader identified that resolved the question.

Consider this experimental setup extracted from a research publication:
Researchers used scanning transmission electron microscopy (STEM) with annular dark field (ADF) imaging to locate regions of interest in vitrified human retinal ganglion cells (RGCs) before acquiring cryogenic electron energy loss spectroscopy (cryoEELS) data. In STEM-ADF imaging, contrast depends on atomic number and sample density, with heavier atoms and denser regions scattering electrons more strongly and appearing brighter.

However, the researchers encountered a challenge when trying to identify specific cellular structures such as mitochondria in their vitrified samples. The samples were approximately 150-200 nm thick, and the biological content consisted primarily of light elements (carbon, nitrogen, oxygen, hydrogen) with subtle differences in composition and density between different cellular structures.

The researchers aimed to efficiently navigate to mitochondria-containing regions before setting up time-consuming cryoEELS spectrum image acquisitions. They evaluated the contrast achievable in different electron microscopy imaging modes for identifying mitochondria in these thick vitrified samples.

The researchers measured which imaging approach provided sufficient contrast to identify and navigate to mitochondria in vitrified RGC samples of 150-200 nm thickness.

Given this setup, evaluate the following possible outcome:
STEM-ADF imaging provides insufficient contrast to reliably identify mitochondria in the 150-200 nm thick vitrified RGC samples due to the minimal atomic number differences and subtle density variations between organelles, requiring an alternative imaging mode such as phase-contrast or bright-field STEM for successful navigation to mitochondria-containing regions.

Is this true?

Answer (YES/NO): NO